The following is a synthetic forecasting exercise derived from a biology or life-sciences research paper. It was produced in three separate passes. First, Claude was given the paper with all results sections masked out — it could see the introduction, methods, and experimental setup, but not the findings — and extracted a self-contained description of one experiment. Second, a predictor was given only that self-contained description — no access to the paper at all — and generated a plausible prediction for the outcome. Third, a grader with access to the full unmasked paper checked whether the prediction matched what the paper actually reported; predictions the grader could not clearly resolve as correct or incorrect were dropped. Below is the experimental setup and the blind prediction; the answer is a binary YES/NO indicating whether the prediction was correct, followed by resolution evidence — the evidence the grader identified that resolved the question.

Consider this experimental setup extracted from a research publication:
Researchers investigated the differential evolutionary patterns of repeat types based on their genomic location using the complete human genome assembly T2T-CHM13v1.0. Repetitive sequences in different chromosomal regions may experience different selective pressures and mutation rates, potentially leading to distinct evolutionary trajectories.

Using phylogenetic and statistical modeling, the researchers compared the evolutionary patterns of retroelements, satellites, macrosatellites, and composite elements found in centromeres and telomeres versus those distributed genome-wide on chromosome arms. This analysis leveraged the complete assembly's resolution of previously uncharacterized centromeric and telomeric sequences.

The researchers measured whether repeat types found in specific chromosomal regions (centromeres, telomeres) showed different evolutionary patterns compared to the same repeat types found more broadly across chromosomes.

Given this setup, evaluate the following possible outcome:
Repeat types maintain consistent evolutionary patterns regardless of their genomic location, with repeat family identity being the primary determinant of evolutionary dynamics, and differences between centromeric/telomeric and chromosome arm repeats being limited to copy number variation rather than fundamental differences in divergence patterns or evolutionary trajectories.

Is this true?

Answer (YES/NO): NO